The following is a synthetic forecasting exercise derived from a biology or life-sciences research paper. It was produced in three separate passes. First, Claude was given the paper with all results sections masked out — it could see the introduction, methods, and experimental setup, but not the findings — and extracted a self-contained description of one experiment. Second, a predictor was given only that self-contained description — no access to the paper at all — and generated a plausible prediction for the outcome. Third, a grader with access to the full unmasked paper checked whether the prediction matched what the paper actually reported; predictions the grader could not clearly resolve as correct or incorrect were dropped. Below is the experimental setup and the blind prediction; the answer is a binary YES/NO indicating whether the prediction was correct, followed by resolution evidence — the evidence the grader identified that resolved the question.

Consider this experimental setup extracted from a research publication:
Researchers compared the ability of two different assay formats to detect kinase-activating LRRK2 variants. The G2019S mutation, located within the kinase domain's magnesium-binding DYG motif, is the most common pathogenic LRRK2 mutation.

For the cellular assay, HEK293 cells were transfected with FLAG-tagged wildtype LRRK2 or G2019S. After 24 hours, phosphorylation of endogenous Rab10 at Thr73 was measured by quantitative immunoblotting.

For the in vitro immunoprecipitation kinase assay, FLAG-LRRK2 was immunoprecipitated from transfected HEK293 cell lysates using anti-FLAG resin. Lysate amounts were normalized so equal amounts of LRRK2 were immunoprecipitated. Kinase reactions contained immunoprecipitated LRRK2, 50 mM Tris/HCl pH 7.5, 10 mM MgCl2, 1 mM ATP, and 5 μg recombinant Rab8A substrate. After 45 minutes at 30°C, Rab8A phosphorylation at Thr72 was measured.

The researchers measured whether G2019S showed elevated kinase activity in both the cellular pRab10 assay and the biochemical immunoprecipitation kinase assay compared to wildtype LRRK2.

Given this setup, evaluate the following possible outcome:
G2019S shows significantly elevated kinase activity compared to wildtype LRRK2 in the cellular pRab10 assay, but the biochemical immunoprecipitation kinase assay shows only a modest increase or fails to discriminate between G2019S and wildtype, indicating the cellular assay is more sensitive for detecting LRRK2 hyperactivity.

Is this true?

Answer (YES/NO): NO